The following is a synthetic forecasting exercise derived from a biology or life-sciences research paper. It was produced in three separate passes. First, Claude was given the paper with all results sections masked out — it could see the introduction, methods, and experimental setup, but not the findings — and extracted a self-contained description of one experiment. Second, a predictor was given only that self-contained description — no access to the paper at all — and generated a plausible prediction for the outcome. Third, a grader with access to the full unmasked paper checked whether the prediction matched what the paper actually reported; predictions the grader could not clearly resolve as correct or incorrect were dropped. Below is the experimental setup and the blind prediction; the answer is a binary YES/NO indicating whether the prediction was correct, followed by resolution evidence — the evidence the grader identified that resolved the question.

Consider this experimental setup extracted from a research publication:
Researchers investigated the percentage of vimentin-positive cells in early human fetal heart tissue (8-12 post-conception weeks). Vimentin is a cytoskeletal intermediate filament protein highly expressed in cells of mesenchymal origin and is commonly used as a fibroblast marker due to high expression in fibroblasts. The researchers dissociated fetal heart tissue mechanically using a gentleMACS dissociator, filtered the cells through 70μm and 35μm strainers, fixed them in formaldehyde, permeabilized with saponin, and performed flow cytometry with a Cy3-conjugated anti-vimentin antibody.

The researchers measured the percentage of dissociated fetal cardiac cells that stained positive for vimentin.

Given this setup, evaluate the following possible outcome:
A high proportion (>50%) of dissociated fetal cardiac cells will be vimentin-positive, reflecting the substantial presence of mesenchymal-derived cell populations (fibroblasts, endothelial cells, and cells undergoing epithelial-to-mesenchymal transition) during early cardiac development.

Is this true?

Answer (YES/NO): YES